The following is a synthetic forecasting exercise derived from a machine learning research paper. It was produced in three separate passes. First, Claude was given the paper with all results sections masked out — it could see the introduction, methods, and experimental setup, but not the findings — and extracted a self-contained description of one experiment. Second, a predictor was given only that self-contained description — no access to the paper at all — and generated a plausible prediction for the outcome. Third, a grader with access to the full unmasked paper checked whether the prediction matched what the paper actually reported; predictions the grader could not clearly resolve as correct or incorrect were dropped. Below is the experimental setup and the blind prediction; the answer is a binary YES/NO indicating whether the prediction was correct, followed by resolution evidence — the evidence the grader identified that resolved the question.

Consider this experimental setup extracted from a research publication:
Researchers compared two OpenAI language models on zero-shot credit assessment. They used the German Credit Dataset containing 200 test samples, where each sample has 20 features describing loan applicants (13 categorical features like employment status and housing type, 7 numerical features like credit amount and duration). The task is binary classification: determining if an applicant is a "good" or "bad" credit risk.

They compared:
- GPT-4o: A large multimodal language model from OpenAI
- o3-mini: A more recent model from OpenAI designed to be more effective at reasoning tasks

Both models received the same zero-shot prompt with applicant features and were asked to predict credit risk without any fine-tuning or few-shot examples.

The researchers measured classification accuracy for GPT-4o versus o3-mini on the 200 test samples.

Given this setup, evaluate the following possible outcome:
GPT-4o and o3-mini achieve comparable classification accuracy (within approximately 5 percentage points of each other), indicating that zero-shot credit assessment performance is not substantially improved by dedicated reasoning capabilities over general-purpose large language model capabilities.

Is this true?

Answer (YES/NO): YES